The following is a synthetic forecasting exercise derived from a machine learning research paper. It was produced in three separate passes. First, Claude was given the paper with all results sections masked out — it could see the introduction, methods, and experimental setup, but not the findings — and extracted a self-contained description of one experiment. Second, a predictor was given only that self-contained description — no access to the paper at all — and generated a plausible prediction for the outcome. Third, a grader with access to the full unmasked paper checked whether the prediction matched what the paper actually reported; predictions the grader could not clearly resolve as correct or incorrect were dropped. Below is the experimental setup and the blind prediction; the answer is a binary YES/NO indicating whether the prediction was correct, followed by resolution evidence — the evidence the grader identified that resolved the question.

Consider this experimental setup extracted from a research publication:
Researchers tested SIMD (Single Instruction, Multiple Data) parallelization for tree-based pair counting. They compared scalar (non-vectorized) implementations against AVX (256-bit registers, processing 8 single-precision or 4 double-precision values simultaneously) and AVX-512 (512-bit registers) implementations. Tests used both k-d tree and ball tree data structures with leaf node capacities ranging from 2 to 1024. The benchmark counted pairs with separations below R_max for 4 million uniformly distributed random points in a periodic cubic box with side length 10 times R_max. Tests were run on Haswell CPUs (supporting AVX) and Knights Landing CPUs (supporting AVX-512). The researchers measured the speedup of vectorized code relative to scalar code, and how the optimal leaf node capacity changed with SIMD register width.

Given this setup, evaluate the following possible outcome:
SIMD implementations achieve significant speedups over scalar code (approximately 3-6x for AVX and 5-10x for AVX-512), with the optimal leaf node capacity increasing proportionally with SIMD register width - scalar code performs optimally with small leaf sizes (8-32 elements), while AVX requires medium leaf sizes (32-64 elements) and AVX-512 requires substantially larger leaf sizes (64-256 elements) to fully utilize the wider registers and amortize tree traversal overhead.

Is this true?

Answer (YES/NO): NO